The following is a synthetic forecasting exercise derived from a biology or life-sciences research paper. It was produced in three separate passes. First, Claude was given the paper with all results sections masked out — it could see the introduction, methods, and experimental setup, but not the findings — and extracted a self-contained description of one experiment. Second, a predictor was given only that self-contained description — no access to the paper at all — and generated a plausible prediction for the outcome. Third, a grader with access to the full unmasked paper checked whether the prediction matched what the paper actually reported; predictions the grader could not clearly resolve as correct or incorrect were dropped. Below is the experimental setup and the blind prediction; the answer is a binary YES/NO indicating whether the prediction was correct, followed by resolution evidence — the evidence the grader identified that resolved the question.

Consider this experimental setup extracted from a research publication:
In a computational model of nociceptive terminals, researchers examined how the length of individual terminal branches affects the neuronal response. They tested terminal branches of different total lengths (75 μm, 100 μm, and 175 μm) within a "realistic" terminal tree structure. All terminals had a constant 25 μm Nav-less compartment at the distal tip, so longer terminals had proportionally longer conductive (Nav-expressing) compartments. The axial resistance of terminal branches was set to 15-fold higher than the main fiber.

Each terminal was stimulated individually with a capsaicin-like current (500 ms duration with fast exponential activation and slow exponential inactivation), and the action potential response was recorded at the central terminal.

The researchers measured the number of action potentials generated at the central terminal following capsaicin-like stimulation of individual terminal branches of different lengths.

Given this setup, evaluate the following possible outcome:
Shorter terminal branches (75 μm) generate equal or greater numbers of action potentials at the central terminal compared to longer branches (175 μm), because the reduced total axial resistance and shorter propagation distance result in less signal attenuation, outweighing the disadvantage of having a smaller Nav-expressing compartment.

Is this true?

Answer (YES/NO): NO